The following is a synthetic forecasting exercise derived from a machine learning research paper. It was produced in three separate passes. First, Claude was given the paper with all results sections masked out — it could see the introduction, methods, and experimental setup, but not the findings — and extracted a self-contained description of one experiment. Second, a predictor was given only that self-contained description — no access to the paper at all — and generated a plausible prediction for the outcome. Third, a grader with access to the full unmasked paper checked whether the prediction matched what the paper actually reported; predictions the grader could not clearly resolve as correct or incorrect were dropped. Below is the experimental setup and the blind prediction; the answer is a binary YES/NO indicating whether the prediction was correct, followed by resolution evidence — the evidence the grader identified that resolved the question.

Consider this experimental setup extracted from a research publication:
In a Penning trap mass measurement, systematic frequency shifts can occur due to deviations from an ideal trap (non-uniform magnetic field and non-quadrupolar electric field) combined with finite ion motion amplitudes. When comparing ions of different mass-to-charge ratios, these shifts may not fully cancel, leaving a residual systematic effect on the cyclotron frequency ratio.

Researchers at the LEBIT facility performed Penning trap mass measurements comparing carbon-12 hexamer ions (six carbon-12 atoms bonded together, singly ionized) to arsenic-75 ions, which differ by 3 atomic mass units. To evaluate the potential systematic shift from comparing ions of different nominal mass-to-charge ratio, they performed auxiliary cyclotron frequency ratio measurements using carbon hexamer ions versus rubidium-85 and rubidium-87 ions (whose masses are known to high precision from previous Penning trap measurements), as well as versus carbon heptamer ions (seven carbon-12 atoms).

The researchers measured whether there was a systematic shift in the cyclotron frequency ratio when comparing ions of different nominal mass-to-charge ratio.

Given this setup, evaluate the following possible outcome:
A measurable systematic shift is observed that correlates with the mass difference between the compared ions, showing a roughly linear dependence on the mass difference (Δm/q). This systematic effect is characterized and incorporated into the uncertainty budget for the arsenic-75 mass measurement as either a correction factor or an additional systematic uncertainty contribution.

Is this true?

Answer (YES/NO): YES